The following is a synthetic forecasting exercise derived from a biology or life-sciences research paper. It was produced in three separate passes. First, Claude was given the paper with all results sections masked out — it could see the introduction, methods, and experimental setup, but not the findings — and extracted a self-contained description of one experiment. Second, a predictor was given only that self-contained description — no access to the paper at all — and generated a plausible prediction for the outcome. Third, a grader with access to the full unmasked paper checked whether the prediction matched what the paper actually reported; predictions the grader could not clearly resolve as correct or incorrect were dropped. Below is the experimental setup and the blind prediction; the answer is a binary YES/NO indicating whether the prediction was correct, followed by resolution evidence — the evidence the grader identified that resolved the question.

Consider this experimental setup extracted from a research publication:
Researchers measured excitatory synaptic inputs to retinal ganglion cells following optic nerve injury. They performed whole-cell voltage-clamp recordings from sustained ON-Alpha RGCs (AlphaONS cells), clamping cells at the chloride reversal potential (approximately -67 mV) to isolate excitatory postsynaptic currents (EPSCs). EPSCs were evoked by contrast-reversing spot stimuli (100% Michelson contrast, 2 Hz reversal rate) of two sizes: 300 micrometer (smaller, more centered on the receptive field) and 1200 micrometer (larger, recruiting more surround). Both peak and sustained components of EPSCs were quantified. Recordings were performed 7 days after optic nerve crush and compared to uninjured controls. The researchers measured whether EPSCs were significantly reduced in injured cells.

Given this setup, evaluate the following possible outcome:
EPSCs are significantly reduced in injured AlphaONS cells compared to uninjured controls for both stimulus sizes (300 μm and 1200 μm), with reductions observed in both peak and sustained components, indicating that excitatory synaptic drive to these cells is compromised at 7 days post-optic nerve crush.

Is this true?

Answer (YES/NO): NO